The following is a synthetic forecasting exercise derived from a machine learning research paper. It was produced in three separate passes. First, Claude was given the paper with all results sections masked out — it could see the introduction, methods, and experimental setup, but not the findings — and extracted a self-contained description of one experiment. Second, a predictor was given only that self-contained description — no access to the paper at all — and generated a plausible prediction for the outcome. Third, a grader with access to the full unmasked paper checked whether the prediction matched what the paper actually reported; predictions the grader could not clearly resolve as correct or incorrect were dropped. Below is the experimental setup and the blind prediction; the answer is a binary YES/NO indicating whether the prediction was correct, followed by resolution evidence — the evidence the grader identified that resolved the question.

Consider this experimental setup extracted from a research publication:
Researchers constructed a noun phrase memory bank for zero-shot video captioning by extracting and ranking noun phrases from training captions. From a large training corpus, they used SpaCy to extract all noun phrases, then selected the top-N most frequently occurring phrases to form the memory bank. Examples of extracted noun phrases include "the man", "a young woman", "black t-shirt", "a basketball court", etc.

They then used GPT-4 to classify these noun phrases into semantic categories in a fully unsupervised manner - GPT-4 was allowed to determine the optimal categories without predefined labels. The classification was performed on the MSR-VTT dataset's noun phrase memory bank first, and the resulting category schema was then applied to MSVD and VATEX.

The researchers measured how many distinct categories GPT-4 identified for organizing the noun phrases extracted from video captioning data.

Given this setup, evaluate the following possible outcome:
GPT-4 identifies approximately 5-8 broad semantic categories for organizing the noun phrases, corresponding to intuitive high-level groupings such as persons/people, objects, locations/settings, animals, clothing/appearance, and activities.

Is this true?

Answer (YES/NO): YES